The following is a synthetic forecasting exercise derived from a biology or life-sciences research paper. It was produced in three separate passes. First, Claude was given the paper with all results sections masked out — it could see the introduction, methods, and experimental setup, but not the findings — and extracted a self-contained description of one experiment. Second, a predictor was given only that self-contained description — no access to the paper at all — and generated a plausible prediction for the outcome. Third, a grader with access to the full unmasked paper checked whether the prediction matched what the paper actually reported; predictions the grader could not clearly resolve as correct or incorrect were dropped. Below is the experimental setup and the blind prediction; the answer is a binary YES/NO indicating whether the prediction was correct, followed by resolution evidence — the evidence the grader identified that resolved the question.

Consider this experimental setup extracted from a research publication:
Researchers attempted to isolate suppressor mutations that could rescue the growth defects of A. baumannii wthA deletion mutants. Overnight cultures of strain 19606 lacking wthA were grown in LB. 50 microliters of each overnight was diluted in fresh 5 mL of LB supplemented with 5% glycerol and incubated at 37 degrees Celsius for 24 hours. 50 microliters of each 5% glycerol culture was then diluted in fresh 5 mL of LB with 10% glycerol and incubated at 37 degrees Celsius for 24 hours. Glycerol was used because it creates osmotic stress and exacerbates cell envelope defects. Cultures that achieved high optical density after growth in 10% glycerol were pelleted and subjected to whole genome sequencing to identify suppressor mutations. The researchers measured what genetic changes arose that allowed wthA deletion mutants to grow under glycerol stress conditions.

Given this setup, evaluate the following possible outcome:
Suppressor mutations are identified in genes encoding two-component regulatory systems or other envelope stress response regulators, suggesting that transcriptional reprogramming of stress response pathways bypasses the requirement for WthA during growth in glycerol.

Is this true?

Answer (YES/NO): NO